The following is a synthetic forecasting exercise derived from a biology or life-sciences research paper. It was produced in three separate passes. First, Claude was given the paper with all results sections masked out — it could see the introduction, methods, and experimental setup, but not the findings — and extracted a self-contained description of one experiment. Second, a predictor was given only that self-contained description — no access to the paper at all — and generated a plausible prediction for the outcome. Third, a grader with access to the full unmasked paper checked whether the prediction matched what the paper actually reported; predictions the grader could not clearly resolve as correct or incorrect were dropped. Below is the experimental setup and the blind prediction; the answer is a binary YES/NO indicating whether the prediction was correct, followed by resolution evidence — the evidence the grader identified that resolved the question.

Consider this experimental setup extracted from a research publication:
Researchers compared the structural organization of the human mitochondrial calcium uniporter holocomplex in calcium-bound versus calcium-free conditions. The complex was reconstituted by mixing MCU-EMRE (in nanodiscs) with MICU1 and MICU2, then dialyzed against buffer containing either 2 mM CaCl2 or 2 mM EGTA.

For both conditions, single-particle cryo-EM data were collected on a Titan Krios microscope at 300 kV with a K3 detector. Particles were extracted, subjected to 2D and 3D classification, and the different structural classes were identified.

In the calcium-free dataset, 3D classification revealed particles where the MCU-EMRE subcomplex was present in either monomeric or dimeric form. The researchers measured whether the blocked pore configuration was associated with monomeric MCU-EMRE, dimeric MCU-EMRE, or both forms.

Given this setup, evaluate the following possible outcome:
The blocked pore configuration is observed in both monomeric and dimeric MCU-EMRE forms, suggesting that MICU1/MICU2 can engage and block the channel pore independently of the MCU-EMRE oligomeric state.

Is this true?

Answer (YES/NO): YES